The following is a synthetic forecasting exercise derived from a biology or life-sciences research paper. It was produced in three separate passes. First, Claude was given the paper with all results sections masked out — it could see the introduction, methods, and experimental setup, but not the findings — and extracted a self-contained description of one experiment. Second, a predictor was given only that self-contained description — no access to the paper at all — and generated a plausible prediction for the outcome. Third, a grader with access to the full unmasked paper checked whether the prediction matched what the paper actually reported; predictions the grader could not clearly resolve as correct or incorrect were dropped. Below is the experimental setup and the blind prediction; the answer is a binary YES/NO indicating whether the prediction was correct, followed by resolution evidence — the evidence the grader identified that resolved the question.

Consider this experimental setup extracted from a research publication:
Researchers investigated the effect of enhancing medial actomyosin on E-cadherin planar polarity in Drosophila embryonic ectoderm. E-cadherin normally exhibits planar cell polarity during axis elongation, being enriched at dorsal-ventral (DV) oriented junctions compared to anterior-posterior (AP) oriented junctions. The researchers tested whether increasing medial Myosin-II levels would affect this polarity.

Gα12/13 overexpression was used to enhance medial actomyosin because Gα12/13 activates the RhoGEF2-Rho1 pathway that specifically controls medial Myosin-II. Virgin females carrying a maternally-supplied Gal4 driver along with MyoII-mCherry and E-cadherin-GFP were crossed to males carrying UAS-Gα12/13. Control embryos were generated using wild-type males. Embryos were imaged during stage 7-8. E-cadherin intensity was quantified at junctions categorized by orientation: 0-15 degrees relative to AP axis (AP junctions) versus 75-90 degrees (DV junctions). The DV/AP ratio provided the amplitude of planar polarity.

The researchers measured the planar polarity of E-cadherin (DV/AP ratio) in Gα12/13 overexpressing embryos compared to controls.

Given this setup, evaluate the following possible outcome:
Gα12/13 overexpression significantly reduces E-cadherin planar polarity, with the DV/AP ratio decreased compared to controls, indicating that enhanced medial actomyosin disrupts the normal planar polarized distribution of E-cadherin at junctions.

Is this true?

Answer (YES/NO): NO